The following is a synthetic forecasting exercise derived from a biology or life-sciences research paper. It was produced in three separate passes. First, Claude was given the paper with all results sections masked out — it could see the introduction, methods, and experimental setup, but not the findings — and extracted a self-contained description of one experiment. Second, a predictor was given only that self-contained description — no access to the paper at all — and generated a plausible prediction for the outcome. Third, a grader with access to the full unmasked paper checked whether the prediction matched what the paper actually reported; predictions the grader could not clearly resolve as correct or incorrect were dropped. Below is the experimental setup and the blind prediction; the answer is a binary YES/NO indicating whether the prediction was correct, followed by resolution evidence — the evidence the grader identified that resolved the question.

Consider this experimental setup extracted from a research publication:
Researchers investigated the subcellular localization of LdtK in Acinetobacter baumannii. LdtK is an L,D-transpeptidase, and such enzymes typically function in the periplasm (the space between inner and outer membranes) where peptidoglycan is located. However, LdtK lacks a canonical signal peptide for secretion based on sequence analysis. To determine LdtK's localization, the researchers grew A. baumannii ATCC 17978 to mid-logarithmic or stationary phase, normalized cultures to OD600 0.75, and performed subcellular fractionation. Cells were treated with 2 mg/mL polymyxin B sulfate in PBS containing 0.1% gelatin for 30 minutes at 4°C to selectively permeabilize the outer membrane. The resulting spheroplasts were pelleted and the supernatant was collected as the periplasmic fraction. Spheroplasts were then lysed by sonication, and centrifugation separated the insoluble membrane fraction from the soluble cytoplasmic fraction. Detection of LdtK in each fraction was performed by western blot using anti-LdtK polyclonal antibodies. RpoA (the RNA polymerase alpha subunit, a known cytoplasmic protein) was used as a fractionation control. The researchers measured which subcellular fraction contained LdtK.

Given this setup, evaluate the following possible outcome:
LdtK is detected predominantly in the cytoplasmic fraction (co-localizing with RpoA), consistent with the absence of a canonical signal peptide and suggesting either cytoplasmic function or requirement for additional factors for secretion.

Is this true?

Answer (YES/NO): YES